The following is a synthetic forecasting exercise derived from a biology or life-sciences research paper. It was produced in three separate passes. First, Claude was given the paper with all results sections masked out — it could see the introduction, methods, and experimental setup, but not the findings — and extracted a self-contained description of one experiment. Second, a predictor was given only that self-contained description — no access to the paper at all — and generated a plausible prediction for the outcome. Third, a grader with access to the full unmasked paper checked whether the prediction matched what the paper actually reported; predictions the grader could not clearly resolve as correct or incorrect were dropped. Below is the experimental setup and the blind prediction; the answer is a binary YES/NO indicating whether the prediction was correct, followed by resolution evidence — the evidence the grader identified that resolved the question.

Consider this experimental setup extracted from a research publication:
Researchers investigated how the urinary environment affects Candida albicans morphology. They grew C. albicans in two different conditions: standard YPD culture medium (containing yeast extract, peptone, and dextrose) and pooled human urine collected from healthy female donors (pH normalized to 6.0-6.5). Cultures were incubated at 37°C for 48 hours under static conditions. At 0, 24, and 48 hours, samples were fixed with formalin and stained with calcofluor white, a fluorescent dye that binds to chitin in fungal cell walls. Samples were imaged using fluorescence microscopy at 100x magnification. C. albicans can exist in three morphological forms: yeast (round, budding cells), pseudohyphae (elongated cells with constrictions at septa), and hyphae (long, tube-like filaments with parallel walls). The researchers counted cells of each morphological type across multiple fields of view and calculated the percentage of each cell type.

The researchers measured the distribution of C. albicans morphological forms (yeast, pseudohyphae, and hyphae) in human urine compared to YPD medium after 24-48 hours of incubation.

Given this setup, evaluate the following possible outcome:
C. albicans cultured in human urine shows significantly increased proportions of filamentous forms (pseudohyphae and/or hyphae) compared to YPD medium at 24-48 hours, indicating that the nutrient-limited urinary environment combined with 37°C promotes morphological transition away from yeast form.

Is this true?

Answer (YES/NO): YES